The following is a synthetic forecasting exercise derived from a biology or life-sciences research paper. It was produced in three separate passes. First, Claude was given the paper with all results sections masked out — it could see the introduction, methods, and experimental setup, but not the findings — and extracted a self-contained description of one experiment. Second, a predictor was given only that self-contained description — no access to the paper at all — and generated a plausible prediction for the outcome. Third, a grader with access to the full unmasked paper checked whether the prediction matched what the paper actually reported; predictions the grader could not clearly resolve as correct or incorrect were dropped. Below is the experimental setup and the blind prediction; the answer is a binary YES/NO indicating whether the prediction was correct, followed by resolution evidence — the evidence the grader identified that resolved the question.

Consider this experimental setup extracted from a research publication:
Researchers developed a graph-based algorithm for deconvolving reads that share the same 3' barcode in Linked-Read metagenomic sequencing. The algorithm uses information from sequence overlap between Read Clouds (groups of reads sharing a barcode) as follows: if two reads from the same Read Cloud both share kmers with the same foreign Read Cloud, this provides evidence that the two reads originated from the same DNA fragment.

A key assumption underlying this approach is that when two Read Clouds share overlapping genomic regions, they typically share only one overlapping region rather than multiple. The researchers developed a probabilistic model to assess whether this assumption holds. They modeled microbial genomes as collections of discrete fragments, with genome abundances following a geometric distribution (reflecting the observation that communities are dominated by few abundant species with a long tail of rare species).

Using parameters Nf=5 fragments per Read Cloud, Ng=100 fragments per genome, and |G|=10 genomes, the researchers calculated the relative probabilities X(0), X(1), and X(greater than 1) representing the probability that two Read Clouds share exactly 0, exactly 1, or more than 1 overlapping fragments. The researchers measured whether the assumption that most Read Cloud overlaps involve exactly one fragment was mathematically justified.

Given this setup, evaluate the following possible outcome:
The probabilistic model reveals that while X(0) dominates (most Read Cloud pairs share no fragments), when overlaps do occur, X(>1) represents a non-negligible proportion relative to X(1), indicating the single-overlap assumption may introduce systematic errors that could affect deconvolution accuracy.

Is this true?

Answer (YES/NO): NO